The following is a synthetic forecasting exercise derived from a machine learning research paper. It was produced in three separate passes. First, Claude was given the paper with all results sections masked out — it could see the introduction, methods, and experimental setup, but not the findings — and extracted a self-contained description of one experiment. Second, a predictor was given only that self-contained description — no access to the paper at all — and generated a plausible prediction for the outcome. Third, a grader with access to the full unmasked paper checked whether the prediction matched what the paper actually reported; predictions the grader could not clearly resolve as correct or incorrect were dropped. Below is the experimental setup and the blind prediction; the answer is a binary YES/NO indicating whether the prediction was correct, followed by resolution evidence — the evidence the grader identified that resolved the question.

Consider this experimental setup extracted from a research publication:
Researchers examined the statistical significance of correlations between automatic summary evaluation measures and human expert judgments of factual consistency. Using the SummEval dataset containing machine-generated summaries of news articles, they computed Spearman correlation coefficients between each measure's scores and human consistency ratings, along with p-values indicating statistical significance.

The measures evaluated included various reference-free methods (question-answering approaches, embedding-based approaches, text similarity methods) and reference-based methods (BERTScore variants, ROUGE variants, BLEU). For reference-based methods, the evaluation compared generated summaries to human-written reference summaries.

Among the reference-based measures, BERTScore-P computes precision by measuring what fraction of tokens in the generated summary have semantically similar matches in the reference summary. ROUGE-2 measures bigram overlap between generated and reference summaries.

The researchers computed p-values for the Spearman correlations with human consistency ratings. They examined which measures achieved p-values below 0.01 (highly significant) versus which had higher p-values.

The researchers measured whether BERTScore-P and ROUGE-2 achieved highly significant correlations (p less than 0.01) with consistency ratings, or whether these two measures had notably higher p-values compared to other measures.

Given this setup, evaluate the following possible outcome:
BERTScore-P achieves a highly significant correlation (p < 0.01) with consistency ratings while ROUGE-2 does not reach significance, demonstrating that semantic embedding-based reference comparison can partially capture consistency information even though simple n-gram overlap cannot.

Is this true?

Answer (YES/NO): NO